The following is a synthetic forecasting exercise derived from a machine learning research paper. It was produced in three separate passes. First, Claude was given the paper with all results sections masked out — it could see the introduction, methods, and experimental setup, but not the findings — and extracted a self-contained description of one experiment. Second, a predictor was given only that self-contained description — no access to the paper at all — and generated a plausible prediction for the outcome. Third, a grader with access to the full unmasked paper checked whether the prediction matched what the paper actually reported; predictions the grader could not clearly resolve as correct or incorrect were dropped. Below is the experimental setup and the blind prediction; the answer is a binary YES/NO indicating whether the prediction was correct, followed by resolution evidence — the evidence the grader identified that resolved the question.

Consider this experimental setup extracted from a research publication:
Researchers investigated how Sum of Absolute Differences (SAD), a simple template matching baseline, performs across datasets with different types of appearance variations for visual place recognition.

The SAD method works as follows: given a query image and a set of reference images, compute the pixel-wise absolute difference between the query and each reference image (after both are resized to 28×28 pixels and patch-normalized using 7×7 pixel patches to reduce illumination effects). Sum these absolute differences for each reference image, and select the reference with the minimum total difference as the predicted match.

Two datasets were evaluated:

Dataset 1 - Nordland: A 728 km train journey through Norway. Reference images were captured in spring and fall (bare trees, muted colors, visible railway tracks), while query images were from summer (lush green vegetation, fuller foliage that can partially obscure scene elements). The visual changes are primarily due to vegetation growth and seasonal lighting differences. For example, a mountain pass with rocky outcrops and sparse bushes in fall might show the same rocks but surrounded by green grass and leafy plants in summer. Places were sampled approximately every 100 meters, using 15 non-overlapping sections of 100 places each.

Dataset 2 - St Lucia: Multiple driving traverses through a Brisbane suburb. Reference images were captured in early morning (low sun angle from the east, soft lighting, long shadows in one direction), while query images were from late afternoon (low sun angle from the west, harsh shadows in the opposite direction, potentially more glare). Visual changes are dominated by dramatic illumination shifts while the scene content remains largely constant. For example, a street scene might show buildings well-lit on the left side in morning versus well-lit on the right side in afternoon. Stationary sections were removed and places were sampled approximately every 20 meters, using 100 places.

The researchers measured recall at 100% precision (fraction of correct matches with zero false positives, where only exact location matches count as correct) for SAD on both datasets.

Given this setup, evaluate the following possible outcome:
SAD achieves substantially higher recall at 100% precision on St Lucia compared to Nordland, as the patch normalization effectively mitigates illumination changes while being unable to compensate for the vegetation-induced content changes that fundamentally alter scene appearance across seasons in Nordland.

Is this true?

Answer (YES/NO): NO